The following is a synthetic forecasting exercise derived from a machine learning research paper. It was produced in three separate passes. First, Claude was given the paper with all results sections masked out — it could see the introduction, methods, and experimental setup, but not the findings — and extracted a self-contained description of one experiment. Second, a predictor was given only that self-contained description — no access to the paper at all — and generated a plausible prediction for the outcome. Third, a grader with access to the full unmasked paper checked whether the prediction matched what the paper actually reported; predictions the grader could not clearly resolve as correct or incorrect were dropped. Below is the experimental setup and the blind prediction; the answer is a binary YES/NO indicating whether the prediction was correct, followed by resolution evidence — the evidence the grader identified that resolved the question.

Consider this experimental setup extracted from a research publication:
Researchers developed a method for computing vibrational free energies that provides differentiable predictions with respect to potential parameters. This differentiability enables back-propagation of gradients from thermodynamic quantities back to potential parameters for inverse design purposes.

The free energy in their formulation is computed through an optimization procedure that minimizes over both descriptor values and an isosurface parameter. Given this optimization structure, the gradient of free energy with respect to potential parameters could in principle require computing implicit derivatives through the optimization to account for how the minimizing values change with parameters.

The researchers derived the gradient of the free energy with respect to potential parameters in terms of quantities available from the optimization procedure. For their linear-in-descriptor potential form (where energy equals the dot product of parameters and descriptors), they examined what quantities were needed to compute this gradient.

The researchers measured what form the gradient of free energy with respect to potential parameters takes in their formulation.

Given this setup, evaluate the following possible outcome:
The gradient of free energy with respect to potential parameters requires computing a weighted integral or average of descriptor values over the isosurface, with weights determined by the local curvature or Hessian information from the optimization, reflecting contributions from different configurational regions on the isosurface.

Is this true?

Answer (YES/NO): NO